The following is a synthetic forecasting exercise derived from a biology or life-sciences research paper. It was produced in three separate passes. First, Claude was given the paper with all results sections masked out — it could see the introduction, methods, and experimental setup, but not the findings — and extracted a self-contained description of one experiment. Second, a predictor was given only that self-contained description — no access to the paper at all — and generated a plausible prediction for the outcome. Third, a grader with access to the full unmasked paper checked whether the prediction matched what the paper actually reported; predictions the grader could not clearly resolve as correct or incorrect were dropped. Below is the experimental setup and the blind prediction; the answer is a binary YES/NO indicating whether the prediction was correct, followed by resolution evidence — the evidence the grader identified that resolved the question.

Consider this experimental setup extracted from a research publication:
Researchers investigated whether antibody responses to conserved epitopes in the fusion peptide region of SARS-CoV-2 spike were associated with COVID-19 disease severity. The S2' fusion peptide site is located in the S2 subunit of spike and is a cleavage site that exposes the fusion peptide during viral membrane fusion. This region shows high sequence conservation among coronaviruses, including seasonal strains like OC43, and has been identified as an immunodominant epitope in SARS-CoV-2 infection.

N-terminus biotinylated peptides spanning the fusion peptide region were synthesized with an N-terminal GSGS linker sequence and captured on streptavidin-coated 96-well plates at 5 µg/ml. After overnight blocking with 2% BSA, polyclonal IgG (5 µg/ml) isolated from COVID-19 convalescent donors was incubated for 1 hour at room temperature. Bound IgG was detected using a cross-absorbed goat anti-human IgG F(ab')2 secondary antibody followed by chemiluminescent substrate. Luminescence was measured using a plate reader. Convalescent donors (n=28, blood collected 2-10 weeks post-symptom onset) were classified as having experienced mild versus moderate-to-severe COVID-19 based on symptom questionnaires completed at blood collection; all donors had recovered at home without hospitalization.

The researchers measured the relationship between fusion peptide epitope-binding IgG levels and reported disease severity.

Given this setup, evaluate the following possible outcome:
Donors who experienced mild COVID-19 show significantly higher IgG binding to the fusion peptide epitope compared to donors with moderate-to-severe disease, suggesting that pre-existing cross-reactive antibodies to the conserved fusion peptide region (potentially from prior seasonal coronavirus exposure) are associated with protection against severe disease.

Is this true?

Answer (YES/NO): NO